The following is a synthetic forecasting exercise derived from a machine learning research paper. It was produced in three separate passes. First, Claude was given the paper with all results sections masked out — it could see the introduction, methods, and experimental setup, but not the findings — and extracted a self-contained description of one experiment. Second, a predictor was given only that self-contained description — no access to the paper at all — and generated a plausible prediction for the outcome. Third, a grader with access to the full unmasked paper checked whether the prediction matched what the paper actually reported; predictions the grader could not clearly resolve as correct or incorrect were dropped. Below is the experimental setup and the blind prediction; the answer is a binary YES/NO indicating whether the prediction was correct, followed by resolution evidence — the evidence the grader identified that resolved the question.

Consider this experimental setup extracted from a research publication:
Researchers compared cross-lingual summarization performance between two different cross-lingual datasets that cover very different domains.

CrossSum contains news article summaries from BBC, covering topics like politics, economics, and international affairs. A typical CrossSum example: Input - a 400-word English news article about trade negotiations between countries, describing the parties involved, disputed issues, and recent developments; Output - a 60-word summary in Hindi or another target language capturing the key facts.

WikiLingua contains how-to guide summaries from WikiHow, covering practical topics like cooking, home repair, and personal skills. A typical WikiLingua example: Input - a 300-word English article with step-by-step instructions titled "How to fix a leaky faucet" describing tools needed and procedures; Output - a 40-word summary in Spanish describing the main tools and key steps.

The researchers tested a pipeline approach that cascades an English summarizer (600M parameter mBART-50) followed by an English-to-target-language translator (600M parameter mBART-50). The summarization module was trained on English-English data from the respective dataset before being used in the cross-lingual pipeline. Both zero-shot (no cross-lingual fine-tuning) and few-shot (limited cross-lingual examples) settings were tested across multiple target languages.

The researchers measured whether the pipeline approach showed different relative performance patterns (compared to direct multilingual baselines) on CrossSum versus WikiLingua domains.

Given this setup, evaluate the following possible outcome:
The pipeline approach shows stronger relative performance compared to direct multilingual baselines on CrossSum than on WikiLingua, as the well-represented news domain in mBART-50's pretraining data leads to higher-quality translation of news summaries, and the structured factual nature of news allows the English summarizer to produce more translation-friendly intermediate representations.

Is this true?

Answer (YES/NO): YES